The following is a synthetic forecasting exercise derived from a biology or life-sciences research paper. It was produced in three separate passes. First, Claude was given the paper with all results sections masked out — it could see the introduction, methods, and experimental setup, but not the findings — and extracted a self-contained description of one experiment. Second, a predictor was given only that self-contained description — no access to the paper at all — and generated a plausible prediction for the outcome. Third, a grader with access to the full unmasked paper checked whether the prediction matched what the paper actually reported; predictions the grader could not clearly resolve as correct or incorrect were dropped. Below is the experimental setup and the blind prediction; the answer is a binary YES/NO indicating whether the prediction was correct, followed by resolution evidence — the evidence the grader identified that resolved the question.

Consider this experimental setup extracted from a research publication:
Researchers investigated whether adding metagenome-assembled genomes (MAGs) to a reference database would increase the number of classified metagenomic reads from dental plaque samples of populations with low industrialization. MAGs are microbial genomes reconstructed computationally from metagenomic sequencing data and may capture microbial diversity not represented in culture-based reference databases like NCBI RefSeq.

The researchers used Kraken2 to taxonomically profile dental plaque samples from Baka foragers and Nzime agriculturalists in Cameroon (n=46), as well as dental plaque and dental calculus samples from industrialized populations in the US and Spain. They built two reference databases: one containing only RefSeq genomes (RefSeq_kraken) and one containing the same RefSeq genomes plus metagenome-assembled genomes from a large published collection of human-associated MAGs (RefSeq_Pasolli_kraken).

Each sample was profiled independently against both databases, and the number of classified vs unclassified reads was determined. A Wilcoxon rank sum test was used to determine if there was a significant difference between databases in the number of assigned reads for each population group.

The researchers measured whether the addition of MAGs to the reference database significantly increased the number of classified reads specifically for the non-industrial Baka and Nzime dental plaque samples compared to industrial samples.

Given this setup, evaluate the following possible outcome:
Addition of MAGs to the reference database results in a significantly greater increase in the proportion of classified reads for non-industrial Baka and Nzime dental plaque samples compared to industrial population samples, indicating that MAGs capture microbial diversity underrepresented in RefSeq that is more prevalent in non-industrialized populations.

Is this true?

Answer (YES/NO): NO